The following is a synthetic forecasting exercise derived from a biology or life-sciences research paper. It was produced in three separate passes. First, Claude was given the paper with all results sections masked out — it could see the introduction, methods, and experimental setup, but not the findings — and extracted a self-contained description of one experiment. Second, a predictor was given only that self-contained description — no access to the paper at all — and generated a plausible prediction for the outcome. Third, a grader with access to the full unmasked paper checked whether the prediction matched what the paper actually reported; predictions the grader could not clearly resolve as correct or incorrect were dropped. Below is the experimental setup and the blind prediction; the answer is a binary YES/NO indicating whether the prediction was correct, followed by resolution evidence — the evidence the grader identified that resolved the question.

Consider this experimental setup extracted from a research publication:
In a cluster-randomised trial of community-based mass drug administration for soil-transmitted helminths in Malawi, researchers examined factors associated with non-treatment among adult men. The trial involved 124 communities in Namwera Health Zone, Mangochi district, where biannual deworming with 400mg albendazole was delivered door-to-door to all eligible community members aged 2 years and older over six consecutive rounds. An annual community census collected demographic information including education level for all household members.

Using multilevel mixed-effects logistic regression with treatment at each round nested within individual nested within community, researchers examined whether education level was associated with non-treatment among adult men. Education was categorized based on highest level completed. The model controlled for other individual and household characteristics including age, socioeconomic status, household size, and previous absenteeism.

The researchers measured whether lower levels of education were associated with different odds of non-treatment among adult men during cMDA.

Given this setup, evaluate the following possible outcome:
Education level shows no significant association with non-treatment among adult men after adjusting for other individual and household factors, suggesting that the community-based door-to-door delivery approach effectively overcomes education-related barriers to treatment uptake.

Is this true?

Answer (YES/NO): NO